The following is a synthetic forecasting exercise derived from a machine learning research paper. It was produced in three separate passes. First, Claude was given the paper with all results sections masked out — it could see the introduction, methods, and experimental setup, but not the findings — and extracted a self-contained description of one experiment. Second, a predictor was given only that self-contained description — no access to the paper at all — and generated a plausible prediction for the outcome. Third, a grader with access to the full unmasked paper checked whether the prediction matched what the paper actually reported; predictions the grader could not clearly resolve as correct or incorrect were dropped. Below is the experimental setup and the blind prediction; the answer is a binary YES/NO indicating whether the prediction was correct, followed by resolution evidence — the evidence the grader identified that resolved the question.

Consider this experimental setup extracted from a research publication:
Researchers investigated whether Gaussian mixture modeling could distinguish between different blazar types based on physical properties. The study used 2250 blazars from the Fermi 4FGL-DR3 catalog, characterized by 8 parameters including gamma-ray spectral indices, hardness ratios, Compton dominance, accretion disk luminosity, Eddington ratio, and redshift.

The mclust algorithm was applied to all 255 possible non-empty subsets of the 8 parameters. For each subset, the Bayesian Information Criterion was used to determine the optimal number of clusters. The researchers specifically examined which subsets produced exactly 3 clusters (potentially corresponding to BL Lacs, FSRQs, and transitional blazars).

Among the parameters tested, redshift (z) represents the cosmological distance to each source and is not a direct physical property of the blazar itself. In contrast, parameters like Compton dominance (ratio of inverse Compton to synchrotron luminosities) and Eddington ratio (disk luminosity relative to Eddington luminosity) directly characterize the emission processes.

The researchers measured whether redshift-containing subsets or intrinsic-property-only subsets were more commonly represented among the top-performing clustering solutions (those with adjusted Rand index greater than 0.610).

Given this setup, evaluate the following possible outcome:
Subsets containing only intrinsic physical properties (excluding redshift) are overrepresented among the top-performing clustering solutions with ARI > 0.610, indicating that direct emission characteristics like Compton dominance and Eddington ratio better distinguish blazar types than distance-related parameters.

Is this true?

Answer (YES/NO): YES